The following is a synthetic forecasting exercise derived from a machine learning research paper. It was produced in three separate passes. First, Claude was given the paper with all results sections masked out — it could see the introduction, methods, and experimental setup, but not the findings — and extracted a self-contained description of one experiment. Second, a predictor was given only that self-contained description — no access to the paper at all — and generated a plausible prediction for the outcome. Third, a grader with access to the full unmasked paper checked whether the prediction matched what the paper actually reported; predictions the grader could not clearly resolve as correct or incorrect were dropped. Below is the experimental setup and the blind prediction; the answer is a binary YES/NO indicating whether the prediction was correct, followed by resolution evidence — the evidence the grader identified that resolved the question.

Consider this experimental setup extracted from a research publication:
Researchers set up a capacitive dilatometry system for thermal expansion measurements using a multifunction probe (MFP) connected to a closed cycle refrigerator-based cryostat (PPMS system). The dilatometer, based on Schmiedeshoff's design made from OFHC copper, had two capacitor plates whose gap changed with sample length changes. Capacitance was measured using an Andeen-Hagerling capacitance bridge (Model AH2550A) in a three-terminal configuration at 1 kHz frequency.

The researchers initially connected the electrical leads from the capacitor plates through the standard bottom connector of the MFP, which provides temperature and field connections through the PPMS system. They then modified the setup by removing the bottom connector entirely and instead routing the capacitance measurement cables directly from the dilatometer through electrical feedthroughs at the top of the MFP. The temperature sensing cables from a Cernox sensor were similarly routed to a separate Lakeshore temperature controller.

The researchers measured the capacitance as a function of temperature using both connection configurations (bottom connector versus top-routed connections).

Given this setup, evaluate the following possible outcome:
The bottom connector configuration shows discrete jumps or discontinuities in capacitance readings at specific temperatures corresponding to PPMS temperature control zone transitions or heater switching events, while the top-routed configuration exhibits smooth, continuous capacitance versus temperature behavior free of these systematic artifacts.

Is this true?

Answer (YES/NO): NO